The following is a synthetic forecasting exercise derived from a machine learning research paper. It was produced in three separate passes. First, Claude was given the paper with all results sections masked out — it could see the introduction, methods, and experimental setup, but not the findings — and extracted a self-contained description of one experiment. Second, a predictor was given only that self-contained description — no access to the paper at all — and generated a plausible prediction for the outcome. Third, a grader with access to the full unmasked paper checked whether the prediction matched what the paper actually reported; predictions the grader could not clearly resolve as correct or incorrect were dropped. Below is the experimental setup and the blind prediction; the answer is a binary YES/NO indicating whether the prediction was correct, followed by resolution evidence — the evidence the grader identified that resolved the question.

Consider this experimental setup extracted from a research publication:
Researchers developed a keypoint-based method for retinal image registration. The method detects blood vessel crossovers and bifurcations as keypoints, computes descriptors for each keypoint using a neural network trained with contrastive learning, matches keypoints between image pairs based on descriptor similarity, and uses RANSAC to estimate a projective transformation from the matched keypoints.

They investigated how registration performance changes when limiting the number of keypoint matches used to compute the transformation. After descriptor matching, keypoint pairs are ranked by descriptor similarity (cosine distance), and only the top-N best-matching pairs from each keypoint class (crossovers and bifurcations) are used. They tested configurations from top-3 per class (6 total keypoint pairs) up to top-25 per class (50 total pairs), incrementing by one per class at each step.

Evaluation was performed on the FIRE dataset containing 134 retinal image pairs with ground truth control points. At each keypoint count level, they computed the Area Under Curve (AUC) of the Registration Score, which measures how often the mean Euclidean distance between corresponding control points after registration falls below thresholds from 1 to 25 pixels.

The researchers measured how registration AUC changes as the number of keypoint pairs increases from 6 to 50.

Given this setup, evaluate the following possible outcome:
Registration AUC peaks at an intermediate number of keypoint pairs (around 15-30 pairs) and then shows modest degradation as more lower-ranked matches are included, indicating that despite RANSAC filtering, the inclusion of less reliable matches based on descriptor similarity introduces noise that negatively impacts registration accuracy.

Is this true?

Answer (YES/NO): NO